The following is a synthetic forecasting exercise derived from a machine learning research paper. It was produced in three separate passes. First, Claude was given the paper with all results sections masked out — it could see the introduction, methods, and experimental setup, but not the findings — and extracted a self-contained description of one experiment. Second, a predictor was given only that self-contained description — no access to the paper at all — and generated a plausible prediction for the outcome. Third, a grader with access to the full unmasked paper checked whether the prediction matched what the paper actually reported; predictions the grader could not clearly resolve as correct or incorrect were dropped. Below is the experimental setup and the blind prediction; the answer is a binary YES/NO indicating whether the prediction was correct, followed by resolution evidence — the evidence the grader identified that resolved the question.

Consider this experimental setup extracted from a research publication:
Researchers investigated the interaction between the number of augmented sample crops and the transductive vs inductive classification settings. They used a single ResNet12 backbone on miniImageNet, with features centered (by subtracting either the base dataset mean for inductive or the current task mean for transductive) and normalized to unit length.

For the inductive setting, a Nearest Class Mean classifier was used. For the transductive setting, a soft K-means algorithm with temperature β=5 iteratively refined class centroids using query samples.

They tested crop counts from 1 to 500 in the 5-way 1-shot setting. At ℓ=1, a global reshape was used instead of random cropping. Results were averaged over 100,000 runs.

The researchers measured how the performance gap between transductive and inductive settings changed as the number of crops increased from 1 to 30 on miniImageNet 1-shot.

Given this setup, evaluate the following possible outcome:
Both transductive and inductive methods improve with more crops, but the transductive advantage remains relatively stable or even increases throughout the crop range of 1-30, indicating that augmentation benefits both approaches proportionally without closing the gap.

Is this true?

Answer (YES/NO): NO